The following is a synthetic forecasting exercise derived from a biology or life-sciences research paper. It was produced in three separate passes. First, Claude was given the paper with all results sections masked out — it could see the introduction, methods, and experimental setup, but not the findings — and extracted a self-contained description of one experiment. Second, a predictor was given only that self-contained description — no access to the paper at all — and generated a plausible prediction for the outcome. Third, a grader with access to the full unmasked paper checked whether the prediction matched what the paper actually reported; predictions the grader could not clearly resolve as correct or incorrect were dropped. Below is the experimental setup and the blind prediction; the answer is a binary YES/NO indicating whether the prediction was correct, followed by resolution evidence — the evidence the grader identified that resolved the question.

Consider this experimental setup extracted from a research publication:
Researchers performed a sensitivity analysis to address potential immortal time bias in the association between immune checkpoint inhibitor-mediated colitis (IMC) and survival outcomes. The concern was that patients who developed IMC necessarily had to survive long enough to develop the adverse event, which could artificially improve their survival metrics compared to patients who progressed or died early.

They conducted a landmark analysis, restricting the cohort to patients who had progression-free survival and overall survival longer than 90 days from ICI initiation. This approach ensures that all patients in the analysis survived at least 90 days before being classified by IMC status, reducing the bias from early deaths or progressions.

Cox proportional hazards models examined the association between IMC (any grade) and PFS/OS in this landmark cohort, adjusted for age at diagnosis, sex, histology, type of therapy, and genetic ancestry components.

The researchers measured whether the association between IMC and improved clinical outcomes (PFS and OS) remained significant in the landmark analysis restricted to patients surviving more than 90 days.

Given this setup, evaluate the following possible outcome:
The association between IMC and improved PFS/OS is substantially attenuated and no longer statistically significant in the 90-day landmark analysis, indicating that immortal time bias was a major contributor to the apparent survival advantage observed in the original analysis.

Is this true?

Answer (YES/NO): NO